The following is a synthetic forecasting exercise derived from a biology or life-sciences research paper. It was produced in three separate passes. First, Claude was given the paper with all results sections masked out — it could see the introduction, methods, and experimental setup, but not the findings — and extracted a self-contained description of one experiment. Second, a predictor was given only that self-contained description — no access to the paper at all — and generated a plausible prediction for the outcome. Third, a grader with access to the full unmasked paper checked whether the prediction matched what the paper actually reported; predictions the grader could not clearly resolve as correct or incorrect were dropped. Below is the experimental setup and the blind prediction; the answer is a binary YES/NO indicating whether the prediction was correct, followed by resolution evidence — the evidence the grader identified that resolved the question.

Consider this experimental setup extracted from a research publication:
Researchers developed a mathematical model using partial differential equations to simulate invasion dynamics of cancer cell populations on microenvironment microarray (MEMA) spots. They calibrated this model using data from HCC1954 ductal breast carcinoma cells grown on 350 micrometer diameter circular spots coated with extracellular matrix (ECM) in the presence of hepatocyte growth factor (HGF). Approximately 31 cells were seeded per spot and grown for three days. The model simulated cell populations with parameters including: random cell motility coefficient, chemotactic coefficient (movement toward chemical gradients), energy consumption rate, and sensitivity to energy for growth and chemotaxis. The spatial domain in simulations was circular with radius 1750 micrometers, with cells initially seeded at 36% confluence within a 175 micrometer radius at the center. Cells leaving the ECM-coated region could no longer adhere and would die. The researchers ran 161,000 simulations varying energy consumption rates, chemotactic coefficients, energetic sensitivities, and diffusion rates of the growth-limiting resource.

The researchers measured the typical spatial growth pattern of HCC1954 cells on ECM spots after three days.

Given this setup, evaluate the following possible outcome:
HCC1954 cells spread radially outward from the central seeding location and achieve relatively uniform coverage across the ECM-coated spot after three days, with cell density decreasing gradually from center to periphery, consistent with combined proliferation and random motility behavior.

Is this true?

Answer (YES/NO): NO